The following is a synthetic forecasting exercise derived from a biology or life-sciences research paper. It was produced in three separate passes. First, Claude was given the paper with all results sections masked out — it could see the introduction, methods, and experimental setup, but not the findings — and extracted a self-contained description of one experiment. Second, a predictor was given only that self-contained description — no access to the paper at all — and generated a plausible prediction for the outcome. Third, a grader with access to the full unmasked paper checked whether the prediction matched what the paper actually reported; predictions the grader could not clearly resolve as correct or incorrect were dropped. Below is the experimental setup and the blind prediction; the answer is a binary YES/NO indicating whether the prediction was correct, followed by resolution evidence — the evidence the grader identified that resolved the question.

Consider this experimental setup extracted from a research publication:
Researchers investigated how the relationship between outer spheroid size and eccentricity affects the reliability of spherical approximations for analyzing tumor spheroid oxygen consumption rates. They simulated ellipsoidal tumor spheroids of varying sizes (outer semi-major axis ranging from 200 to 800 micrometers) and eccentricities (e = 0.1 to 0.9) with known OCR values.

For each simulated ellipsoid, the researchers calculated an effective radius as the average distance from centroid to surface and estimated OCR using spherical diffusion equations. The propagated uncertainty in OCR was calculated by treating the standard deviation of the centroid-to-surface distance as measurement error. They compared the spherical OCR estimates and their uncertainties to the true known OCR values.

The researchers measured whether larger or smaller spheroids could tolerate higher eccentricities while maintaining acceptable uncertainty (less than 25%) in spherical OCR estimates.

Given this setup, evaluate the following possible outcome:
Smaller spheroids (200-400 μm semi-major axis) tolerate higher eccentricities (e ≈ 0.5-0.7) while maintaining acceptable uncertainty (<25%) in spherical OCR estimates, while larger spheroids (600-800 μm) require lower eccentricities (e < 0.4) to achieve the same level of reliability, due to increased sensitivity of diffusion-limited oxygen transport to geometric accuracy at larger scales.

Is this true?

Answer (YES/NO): NO